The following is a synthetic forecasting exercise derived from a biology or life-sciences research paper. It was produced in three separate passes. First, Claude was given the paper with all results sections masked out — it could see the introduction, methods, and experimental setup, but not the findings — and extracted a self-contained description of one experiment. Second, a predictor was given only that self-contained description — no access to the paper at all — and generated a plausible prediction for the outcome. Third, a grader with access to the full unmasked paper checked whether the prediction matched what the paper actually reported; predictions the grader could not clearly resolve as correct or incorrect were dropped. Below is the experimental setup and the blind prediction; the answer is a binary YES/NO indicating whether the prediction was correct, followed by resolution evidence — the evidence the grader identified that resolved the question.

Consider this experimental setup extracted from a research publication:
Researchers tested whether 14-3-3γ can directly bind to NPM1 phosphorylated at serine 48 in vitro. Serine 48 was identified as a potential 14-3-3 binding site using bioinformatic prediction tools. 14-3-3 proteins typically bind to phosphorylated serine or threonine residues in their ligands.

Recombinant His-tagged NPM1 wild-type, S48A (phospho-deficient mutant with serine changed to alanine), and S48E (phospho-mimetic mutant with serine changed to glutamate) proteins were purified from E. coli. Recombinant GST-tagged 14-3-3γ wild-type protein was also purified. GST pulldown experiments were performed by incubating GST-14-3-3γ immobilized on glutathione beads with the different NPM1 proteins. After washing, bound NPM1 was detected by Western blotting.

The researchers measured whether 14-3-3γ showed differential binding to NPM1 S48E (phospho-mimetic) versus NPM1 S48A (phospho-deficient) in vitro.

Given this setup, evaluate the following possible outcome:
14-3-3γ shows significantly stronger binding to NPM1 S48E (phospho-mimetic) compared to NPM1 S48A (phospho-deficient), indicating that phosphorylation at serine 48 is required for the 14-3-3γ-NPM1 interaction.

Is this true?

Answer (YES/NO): YES